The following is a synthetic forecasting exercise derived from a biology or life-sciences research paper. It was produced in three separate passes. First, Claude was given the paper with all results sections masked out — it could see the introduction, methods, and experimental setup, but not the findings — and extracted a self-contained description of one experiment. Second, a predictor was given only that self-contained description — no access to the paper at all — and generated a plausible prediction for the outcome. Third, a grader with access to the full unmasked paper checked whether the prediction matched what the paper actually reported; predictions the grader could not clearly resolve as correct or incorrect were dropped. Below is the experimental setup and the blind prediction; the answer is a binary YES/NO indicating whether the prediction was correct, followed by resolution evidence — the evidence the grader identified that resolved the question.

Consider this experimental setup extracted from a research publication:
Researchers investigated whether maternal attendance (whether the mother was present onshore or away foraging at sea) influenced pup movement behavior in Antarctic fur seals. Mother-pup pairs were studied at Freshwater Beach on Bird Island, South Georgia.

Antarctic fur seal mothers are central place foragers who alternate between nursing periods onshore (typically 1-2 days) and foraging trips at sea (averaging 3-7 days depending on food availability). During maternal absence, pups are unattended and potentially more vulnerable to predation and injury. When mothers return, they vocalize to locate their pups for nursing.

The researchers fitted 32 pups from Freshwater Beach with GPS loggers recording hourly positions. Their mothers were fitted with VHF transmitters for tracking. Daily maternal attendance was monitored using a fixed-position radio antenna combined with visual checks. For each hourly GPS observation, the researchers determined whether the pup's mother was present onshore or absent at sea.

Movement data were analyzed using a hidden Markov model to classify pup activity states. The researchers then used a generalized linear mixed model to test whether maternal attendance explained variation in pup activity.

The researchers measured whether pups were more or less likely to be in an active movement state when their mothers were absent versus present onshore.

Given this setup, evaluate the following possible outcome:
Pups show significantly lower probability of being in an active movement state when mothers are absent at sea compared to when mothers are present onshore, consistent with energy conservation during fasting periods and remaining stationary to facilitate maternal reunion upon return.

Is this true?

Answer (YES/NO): NO